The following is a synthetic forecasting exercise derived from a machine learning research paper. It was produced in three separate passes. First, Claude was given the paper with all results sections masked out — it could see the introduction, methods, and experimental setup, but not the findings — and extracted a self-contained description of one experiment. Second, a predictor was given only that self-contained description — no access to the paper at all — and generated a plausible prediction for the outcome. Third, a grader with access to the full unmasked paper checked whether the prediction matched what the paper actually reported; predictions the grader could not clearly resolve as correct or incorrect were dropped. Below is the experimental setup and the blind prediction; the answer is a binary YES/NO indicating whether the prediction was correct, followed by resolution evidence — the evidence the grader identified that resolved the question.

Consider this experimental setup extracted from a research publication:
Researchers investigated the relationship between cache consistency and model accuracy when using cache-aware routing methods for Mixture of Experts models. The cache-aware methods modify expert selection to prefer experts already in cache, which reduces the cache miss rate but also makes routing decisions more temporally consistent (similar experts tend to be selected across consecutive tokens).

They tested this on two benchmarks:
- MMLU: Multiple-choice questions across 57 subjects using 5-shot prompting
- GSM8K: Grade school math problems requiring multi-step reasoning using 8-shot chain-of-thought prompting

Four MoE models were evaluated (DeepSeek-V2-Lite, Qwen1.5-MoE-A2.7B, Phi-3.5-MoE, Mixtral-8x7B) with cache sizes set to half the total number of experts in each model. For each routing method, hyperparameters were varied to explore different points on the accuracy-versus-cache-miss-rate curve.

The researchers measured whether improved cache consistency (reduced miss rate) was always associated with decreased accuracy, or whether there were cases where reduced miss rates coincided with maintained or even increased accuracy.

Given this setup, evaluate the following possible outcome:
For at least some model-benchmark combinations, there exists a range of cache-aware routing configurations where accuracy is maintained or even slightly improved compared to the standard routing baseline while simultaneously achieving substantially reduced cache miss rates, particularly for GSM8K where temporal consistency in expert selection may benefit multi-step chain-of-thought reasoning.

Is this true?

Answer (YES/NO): YES